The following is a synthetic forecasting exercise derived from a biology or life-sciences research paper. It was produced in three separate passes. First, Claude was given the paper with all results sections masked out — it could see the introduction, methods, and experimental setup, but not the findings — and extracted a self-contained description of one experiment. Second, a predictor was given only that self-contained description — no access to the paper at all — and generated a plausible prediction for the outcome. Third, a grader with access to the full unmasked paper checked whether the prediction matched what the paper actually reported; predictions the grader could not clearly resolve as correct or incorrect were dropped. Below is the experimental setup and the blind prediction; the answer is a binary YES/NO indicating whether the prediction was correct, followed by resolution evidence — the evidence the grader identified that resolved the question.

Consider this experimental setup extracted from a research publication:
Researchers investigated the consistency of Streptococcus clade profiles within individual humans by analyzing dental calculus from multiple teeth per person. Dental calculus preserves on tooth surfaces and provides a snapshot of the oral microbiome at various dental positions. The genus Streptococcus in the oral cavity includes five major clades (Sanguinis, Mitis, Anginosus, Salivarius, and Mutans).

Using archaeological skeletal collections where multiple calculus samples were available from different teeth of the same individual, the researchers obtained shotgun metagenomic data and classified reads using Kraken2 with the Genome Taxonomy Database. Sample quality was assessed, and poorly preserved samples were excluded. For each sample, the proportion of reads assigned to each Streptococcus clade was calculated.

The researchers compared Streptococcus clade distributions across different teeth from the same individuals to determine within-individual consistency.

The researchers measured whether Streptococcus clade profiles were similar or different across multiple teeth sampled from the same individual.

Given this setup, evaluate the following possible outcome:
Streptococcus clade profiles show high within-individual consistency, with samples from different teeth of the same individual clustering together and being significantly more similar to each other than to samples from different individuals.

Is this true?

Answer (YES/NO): NO